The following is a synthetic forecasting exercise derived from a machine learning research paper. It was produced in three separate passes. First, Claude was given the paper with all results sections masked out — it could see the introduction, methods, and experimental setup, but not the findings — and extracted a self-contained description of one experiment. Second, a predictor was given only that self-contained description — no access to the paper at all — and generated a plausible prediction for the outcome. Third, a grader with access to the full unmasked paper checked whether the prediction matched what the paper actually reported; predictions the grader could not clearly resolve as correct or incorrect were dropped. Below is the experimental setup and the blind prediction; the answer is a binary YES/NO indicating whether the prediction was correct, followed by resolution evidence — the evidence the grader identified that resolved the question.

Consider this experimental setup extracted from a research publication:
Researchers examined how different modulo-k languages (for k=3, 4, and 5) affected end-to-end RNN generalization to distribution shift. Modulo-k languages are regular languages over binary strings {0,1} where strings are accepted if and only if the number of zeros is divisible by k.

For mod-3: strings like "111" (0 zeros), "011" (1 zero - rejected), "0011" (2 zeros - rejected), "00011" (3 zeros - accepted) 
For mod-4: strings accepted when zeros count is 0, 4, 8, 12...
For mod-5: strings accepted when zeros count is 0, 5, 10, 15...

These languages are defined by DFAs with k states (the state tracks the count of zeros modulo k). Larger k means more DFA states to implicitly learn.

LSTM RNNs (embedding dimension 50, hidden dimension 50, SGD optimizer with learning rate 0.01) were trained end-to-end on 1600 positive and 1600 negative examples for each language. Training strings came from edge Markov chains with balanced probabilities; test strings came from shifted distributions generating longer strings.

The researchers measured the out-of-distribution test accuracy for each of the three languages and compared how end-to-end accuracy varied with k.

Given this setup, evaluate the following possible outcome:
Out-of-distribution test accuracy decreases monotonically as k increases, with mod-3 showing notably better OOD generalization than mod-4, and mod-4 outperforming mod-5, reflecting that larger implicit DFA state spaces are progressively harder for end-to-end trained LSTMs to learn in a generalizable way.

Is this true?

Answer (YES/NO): NO